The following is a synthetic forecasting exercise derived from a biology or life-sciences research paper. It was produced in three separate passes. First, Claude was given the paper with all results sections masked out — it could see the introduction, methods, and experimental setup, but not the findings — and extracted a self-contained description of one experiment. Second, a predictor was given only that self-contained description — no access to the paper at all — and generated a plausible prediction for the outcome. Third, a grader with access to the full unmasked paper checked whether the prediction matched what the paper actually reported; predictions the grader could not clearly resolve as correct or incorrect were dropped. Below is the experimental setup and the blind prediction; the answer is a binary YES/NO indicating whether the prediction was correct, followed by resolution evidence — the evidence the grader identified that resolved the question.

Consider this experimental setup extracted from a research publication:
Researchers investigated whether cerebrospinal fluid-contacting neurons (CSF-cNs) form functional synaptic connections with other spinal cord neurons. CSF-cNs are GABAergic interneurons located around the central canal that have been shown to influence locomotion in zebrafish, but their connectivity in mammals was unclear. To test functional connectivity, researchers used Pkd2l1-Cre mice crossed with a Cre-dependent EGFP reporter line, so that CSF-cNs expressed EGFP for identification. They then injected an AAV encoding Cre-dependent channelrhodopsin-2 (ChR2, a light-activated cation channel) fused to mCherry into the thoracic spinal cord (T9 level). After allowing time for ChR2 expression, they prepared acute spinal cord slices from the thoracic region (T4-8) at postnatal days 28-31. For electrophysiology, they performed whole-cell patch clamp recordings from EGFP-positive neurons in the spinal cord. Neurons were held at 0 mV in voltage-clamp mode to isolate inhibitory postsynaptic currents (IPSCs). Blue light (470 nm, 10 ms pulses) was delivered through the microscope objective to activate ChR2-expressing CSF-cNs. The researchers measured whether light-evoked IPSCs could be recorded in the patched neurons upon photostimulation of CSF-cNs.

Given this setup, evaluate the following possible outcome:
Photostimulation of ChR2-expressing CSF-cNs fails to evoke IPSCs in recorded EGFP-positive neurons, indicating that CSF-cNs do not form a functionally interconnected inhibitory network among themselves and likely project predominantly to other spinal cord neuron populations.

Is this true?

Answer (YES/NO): NO